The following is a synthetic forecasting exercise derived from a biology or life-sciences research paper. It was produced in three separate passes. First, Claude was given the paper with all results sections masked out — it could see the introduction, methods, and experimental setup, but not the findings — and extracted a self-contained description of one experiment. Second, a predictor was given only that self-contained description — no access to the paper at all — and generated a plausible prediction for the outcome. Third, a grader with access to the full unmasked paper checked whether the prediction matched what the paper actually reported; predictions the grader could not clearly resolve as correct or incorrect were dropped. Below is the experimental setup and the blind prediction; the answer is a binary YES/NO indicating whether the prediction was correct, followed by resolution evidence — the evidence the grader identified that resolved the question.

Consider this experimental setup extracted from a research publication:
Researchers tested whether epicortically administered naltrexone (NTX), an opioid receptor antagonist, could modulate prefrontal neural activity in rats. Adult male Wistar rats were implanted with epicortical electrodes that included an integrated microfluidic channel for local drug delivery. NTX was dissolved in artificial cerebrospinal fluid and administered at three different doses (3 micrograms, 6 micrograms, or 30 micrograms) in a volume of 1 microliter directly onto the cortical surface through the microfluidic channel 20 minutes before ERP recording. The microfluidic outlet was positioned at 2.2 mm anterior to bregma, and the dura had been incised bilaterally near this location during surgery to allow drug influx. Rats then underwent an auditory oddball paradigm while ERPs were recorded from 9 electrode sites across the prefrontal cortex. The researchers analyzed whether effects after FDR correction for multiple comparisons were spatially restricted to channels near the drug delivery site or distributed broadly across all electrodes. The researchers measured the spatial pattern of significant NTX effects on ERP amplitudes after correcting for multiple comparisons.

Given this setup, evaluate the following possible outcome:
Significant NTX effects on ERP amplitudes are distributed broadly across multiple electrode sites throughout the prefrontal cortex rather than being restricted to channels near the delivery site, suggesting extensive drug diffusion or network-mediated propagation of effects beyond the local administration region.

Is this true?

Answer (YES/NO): NO